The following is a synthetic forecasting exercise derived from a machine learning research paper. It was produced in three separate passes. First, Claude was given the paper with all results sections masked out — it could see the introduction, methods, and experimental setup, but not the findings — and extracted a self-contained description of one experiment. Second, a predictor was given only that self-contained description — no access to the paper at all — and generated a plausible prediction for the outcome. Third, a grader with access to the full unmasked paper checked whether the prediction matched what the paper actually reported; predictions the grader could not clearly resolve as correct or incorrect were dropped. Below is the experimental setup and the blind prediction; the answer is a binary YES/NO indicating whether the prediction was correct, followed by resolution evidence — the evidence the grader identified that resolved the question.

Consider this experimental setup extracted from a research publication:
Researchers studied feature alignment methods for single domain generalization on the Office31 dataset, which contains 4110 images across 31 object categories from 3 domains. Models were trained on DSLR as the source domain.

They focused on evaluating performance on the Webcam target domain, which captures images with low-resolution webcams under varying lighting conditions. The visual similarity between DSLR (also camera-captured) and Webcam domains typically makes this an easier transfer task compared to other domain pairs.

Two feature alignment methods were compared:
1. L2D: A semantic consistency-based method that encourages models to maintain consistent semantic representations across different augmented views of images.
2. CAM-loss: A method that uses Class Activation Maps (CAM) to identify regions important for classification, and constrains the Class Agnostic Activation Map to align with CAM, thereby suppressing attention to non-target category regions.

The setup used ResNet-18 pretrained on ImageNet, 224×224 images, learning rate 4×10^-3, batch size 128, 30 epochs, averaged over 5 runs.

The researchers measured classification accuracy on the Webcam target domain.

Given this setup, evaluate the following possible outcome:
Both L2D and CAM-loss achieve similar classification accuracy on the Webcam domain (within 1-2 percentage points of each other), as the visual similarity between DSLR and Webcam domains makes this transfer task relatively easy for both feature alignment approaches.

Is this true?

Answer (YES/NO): YES